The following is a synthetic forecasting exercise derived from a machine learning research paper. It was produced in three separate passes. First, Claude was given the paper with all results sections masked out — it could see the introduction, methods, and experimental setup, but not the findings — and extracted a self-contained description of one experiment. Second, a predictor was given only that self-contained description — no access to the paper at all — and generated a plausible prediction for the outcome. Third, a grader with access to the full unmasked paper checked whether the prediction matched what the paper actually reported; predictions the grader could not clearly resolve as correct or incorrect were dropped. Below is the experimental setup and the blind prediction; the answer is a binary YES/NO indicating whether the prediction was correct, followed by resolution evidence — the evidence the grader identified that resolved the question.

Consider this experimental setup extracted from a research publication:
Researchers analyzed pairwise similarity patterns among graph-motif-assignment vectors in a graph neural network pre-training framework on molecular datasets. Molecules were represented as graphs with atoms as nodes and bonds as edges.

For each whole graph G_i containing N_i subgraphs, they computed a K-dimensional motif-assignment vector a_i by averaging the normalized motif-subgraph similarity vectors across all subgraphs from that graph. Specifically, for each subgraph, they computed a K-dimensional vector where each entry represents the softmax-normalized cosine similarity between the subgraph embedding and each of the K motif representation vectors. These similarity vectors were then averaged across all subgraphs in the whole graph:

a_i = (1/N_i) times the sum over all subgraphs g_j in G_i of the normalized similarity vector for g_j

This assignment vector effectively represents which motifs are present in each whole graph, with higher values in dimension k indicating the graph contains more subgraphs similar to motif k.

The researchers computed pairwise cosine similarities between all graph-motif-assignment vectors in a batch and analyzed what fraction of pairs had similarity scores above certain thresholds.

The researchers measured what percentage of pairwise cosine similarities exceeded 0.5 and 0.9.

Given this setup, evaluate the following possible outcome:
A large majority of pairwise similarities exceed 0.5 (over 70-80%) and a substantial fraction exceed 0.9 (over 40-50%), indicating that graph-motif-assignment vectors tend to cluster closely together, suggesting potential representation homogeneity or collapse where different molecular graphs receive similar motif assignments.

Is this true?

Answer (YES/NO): NO